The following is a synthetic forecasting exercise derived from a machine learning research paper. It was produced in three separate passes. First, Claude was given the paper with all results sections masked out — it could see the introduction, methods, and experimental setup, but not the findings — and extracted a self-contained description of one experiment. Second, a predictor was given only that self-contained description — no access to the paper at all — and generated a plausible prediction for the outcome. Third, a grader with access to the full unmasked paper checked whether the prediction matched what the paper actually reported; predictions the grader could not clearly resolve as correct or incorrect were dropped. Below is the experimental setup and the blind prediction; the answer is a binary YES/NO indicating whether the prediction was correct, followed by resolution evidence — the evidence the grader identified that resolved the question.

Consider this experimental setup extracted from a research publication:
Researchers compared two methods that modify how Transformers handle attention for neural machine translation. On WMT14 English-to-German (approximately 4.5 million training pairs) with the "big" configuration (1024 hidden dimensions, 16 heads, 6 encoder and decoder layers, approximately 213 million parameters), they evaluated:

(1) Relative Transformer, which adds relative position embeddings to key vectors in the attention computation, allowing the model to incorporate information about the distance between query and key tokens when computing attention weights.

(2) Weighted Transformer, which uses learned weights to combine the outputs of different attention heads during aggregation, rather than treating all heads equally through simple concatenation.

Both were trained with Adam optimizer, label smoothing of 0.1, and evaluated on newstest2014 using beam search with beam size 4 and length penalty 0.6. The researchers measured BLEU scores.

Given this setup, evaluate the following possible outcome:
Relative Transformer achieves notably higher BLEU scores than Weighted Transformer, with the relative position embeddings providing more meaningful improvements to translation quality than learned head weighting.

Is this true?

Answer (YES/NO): NO